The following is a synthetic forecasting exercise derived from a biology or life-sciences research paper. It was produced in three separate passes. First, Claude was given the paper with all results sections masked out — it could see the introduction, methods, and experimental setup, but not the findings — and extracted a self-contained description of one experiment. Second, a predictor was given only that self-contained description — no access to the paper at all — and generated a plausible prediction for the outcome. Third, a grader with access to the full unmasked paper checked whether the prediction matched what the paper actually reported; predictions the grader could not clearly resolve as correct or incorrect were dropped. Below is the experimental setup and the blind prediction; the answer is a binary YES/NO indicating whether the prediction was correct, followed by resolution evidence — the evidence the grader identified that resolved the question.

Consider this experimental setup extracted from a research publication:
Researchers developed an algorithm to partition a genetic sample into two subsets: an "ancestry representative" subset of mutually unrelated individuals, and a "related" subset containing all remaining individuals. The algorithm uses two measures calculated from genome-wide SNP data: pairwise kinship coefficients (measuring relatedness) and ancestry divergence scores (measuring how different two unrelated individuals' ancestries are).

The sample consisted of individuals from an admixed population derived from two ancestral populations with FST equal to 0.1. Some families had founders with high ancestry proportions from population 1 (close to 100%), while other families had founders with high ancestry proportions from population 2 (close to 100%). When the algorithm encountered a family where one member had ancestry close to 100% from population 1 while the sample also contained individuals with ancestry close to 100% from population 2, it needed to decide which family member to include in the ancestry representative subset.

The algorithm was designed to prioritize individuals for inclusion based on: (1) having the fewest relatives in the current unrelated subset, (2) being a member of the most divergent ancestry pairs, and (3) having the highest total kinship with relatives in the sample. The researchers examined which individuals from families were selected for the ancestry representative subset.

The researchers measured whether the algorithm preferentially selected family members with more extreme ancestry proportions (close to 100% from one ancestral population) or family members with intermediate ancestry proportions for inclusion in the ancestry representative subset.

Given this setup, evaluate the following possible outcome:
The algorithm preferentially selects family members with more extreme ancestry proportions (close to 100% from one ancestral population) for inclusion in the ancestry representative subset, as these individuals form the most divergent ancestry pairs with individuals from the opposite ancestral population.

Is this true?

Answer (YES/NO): YES